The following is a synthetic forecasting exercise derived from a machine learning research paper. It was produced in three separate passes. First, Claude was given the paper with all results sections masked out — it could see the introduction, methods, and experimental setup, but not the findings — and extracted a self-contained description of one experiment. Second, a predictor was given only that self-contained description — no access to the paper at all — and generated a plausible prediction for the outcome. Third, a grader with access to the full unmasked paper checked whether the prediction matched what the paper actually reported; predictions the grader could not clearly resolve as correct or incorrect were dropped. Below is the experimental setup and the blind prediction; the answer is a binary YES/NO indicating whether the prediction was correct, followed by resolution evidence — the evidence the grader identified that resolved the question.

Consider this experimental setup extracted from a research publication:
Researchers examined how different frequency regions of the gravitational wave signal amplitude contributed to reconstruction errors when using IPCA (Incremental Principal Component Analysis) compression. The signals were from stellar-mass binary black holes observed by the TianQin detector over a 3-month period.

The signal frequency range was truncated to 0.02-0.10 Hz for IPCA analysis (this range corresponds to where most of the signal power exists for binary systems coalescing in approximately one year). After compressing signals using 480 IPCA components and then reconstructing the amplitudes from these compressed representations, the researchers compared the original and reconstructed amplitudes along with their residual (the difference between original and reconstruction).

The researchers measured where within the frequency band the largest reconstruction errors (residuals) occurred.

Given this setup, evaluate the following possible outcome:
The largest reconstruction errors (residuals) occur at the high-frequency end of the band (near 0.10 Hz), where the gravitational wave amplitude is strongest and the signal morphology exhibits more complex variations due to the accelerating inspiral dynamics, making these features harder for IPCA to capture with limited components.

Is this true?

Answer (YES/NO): NO